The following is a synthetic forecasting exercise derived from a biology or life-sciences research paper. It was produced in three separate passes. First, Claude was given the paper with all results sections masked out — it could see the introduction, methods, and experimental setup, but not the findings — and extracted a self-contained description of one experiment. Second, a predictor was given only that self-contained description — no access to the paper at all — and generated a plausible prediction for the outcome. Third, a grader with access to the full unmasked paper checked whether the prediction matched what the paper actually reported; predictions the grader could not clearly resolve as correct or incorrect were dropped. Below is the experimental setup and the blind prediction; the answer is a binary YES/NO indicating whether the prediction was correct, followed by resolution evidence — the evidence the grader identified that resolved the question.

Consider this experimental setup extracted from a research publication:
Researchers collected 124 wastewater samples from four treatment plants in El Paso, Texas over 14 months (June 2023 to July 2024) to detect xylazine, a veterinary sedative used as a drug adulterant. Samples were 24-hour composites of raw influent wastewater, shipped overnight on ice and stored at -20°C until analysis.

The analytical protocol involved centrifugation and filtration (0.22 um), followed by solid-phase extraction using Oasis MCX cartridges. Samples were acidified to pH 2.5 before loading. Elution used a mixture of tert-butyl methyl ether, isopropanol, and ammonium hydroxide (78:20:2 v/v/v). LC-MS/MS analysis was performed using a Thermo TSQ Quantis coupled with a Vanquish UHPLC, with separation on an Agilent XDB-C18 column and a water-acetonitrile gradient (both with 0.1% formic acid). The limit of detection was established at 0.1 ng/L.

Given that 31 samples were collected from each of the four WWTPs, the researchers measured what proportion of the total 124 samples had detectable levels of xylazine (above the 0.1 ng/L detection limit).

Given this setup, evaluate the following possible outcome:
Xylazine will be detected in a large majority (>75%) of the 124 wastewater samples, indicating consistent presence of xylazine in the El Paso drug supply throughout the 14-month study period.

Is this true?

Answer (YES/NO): NO